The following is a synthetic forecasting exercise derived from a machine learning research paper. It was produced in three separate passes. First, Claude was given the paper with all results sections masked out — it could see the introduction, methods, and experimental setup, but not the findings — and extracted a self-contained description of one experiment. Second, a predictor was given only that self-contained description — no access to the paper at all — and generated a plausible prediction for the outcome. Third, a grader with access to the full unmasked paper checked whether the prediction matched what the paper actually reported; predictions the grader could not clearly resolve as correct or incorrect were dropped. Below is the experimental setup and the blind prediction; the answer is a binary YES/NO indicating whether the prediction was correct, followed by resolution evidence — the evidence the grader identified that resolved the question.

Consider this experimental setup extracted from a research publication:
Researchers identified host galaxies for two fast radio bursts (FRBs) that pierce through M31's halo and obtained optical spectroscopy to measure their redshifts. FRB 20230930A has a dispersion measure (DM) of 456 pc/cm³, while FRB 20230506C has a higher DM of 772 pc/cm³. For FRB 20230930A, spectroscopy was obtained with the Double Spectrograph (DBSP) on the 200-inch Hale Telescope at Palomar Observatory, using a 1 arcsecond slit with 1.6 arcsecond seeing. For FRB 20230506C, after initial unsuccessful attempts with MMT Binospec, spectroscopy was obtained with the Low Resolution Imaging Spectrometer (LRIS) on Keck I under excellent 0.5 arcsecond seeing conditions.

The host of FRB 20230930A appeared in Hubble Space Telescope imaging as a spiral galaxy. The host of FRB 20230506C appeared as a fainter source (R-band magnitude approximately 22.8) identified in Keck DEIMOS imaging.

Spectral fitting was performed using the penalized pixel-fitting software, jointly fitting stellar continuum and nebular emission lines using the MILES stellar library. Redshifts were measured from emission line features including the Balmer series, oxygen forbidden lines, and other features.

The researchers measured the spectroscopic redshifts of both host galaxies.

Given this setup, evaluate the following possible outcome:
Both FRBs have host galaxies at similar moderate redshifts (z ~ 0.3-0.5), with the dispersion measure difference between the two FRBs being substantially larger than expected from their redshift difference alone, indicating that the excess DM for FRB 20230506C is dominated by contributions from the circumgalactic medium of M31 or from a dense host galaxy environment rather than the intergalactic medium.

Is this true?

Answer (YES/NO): NO